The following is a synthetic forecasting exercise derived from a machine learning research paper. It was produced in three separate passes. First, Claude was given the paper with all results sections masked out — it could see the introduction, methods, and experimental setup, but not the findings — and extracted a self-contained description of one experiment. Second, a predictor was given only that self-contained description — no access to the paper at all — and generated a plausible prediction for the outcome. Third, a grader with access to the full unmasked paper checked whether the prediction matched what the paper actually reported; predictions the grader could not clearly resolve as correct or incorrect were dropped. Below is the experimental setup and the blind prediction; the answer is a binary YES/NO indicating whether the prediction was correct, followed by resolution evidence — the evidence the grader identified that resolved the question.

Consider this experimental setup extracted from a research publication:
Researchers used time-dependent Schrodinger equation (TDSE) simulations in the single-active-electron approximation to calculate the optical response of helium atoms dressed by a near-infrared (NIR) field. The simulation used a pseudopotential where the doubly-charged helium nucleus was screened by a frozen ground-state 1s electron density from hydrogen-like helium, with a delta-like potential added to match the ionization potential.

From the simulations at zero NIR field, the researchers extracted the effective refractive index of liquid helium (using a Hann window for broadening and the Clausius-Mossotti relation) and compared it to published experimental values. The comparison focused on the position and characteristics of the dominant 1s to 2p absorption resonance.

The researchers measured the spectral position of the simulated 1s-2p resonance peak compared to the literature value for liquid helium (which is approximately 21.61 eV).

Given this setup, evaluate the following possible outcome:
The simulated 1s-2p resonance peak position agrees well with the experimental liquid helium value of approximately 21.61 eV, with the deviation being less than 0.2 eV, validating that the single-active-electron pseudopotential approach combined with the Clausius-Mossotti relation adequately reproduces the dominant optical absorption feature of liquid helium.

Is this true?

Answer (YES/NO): NO